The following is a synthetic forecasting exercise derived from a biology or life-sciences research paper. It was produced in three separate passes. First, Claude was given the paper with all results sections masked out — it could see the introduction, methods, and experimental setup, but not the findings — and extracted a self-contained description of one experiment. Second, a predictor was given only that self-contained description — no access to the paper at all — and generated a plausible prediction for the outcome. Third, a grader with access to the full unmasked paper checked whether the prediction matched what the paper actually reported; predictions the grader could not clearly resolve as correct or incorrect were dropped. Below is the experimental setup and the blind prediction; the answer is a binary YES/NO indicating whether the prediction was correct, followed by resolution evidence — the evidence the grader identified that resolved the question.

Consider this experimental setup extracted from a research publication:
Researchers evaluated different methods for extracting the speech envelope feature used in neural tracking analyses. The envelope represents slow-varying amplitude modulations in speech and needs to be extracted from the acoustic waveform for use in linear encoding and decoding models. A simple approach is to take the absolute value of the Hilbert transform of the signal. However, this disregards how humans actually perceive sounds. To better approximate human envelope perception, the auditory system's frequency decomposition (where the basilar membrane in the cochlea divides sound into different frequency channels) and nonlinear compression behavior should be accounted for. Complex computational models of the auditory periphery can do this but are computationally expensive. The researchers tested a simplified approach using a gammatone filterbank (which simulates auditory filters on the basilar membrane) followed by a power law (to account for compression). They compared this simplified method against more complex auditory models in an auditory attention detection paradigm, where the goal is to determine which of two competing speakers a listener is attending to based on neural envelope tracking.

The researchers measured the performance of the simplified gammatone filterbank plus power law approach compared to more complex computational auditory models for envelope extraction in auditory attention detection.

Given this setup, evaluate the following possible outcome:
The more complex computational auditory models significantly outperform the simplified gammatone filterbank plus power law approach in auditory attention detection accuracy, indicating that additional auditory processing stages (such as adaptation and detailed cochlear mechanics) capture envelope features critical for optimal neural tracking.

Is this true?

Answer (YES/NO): NO